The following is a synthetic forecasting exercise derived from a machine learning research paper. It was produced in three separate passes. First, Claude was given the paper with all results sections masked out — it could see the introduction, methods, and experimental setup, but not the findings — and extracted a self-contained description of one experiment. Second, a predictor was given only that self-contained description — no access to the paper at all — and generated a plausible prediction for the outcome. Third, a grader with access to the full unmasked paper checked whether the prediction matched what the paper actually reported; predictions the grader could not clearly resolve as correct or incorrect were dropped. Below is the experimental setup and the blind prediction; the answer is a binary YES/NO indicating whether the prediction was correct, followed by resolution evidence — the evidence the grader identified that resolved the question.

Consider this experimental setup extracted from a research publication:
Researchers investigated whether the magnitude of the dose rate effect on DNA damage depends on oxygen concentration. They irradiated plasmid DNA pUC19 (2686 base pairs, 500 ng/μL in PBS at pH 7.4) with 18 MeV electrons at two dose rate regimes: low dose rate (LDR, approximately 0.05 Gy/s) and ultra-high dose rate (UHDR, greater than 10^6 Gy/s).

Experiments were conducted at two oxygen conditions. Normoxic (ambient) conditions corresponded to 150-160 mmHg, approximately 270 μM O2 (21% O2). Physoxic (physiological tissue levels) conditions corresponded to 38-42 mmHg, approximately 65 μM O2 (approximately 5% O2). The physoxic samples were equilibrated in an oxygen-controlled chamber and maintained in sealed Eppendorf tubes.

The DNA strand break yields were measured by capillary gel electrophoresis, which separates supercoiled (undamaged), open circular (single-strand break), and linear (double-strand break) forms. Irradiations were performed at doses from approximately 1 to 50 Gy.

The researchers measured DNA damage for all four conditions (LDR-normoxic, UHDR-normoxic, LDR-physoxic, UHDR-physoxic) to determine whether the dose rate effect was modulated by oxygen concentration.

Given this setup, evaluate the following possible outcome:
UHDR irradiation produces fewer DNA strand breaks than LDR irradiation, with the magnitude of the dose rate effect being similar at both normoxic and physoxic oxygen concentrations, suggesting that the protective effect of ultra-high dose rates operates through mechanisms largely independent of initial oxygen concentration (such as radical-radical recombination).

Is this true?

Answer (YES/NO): NO